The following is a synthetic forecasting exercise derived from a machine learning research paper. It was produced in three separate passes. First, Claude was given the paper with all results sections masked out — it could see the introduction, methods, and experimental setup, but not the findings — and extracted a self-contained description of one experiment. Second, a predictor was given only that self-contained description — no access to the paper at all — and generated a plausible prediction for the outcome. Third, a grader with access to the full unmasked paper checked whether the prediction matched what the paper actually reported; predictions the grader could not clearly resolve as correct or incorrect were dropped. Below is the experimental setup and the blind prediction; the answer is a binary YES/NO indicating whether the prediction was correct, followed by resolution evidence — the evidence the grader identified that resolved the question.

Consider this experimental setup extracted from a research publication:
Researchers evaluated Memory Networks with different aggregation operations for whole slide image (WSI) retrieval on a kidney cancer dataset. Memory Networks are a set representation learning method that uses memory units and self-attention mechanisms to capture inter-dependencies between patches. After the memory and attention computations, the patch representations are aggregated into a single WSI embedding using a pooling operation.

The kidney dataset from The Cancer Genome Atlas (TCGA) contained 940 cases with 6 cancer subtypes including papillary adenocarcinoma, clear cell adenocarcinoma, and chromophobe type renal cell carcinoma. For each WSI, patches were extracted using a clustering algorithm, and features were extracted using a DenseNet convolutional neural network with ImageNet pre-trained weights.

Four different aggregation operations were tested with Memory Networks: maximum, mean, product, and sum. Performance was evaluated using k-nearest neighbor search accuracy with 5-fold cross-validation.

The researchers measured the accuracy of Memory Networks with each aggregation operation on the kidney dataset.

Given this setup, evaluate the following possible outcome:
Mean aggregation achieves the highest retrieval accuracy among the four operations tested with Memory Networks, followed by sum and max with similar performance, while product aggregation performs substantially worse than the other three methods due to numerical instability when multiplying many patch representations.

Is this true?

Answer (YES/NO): NO